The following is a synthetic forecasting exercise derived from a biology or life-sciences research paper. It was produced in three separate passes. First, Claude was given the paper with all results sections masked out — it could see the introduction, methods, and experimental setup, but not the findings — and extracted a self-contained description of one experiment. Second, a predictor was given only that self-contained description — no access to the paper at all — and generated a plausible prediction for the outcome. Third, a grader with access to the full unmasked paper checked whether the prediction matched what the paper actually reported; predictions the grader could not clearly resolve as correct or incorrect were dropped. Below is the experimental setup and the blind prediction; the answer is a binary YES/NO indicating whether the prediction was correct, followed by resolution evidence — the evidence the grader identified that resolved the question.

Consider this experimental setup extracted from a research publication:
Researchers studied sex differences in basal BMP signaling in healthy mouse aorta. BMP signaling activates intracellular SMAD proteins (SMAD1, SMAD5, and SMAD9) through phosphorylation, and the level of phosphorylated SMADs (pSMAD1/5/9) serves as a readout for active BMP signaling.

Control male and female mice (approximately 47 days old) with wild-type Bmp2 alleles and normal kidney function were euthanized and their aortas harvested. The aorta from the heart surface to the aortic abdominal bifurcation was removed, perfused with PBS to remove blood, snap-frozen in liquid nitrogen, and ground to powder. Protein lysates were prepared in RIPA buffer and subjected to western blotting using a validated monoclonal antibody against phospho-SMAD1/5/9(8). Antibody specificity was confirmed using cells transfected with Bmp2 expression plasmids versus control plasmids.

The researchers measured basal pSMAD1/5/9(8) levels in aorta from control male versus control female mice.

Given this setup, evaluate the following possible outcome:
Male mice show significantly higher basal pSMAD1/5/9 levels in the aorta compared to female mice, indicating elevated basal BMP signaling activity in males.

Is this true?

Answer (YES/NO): NO